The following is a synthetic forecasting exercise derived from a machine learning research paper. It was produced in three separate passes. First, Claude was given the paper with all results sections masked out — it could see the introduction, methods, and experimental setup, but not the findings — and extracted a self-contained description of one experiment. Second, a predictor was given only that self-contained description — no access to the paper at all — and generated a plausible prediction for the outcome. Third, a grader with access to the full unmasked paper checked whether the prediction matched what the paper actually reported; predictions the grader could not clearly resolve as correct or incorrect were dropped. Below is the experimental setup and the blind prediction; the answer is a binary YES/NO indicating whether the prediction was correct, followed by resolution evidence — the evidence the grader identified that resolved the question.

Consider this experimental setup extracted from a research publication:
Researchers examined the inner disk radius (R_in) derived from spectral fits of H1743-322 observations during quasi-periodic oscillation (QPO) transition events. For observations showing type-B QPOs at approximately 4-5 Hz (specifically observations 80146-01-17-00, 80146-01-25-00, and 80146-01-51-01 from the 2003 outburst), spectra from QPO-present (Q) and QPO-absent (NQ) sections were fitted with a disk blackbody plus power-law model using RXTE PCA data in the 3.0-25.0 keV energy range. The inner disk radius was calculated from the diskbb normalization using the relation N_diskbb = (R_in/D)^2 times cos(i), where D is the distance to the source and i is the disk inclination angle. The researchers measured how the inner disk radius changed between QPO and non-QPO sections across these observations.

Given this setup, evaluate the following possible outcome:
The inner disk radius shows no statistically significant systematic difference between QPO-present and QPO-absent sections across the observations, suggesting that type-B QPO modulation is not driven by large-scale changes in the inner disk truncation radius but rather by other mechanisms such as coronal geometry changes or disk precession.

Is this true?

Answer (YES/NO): YES